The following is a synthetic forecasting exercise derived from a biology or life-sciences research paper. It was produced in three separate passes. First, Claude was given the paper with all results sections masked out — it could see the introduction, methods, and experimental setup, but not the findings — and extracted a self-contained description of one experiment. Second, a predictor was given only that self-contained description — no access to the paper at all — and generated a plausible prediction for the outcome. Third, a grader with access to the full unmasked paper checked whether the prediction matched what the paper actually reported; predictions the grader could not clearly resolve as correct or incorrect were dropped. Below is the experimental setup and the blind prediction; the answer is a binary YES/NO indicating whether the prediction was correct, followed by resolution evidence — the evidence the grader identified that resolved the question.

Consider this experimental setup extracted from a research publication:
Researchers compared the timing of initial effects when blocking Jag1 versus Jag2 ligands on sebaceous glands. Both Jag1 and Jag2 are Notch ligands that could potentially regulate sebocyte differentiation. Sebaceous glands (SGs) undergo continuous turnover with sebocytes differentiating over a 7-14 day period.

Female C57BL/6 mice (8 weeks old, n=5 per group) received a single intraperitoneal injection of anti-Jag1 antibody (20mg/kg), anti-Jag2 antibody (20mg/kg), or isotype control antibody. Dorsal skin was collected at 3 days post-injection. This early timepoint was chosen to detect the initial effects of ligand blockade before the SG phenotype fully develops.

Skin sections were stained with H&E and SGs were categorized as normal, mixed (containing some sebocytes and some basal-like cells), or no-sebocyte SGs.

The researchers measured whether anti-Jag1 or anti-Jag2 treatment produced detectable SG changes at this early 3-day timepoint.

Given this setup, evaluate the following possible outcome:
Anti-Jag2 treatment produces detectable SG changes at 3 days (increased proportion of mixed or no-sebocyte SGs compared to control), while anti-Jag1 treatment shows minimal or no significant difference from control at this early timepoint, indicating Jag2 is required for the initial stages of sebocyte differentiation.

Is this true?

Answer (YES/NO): YES